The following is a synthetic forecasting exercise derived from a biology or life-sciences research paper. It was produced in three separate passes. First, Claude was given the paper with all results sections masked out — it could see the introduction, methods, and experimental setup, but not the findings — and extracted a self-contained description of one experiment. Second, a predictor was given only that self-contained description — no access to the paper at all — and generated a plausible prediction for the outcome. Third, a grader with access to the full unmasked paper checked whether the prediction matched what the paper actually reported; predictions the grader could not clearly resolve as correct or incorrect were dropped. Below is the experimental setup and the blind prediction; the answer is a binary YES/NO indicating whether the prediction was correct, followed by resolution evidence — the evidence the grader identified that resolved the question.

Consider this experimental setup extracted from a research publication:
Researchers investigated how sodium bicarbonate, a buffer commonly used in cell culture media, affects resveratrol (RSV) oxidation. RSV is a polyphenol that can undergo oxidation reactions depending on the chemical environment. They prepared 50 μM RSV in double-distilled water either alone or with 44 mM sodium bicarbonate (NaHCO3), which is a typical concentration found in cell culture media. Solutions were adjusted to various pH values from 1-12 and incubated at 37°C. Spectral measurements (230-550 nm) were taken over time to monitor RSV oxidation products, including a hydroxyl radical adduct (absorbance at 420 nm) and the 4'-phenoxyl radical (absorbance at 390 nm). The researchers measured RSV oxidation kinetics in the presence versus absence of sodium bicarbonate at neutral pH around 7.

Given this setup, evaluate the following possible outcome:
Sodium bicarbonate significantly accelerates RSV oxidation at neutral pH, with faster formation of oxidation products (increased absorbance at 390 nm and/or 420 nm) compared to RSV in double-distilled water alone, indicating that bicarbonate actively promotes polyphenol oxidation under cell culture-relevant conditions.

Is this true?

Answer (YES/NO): YES